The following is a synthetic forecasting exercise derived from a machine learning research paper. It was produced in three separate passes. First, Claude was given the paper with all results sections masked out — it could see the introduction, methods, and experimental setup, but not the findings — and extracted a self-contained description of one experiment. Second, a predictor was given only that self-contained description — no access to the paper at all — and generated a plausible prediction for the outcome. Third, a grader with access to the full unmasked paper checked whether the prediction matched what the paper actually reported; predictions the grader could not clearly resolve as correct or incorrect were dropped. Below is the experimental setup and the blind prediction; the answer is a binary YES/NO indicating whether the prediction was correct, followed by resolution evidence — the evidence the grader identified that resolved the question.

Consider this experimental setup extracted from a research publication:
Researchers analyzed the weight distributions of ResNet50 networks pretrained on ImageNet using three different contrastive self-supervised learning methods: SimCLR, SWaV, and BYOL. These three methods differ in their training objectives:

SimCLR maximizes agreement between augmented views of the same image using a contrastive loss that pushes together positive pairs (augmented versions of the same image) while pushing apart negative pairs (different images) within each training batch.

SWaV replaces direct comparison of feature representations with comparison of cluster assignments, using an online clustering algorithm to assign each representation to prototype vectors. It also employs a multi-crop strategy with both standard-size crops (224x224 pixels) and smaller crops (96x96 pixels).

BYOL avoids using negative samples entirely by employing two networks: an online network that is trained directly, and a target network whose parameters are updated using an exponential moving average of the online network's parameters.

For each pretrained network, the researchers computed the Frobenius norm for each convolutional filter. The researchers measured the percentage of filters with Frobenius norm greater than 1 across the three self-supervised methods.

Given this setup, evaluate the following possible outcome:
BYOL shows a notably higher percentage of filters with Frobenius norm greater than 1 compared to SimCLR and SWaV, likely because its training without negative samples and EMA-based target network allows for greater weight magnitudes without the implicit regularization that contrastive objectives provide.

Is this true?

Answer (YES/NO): NO